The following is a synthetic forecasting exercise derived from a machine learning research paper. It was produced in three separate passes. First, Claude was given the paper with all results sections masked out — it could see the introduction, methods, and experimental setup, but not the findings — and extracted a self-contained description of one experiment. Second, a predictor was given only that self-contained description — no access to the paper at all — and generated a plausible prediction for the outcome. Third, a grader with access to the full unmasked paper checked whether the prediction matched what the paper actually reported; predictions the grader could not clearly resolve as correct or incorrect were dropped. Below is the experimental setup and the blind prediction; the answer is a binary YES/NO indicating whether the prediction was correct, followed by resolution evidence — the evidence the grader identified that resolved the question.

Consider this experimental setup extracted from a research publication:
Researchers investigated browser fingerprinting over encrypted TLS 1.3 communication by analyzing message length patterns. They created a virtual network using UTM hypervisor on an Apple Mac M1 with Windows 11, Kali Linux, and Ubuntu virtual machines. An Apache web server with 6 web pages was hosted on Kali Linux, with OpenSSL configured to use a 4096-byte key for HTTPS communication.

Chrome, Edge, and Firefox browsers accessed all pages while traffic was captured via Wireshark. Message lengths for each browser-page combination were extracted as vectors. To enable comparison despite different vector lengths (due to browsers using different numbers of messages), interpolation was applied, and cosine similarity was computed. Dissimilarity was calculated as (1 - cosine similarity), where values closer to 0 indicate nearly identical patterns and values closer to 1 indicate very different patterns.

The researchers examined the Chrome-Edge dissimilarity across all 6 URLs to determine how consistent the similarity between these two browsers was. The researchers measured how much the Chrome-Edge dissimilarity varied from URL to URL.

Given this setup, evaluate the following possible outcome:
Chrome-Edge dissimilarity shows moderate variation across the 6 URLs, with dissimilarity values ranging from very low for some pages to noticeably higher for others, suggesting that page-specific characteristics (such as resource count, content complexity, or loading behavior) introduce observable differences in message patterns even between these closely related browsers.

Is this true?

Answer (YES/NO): YES